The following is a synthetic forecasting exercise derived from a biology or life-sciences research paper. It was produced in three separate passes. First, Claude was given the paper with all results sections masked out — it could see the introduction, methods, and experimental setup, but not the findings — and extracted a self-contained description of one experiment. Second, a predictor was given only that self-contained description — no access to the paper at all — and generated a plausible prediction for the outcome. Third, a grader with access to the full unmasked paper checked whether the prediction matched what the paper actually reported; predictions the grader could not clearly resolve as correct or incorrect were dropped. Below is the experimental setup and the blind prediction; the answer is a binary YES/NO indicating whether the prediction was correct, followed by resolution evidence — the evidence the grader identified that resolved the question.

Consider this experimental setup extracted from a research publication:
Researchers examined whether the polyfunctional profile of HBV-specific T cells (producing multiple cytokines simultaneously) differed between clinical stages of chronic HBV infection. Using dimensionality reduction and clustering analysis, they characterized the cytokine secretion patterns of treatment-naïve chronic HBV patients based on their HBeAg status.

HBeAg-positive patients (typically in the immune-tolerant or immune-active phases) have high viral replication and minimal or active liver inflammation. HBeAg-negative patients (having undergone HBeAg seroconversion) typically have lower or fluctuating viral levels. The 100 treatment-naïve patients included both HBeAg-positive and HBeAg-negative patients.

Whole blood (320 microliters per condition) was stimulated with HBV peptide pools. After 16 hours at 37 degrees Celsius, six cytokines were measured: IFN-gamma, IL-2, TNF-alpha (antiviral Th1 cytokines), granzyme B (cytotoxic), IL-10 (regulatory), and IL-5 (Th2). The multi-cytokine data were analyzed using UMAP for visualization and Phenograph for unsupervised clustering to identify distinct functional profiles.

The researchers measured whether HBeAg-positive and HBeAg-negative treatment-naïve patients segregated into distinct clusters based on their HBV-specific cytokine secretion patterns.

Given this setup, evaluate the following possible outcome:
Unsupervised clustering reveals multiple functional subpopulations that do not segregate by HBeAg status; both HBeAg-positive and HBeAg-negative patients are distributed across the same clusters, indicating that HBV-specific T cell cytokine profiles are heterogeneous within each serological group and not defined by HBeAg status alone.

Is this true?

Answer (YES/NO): YES